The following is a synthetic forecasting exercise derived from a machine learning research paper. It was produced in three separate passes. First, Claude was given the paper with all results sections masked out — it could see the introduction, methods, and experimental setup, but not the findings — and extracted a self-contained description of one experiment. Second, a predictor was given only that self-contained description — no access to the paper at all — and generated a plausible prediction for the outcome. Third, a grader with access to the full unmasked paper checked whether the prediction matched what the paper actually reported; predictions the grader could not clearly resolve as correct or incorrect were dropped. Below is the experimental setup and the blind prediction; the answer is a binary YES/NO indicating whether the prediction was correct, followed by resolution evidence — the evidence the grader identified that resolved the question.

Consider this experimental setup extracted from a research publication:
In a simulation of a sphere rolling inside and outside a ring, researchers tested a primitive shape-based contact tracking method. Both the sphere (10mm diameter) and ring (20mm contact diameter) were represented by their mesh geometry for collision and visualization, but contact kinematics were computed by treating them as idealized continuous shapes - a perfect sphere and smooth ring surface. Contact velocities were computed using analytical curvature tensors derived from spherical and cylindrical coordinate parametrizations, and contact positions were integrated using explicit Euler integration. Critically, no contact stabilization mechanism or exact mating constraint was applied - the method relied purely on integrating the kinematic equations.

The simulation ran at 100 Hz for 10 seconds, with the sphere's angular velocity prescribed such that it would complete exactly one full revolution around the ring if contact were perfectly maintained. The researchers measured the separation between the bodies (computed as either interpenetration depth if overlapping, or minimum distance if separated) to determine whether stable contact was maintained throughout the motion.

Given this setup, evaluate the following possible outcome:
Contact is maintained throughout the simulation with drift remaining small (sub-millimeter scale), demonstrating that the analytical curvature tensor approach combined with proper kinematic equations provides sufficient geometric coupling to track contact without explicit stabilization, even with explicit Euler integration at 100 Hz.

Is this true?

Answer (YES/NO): NO